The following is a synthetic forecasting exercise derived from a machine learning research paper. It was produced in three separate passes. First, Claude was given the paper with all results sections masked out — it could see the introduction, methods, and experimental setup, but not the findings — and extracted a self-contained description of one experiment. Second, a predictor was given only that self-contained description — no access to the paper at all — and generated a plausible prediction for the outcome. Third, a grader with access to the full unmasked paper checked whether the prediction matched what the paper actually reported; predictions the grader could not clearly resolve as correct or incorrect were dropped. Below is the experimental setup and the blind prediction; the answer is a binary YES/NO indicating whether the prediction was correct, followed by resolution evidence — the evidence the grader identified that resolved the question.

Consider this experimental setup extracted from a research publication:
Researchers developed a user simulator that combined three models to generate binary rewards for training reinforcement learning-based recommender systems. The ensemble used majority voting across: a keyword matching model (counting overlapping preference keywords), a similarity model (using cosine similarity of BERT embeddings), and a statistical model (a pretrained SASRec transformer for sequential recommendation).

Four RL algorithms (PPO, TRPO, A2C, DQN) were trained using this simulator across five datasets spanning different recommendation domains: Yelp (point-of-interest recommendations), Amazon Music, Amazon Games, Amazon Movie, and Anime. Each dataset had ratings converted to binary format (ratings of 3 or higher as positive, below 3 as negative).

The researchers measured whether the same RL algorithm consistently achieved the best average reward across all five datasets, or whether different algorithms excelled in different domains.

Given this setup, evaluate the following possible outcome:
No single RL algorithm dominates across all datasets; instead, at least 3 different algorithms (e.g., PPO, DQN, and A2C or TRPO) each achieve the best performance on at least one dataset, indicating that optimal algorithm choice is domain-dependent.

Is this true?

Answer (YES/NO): NO